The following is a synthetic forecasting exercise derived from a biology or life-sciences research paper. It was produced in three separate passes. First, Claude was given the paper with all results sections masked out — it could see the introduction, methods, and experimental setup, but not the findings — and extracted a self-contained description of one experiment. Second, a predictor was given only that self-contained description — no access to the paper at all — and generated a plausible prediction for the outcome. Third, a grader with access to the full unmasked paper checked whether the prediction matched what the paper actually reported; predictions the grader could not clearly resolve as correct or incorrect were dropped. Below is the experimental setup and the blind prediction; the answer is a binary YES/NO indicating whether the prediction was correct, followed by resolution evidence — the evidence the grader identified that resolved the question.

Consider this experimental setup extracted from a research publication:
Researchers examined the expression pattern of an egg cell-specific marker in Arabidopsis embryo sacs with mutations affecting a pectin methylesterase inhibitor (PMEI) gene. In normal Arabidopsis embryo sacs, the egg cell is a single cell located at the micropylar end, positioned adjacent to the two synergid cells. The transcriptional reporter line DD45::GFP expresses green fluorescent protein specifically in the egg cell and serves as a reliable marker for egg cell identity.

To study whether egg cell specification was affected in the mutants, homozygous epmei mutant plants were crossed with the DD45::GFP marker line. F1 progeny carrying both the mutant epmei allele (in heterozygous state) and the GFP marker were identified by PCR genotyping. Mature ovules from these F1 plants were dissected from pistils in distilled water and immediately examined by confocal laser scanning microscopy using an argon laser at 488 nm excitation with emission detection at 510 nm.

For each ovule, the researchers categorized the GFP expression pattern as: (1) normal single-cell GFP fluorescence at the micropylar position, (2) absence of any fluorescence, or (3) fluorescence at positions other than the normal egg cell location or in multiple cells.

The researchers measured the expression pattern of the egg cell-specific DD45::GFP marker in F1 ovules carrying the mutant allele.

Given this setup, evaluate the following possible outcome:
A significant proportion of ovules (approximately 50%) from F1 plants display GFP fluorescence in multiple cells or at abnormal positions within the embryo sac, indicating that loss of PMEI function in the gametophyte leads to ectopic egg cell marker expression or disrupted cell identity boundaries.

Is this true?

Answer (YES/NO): YES